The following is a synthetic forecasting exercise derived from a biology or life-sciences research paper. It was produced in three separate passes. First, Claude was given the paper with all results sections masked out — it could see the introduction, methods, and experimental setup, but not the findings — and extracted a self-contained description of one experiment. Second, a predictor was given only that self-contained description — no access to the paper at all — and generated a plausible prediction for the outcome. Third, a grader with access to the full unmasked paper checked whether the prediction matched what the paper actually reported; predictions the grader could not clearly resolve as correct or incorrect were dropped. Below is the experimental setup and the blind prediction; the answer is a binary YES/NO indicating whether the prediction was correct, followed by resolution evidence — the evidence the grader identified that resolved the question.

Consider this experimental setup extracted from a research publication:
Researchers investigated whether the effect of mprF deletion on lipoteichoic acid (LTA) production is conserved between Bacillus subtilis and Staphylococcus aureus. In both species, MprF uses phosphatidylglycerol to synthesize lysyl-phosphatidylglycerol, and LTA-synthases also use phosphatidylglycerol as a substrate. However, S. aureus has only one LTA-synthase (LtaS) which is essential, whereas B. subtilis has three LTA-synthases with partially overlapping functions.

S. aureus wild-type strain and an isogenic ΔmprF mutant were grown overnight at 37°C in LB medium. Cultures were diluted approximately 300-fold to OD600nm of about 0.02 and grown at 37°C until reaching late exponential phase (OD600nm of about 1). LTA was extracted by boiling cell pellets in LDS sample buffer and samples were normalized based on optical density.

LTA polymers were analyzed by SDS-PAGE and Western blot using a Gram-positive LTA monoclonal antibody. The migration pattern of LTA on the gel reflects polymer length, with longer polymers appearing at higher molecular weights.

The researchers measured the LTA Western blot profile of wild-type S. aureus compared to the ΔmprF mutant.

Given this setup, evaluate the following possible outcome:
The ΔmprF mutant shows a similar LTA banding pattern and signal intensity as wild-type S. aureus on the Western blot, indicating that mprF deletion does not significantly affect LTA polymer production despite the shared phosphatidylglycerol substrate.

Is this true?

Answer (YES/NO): NO